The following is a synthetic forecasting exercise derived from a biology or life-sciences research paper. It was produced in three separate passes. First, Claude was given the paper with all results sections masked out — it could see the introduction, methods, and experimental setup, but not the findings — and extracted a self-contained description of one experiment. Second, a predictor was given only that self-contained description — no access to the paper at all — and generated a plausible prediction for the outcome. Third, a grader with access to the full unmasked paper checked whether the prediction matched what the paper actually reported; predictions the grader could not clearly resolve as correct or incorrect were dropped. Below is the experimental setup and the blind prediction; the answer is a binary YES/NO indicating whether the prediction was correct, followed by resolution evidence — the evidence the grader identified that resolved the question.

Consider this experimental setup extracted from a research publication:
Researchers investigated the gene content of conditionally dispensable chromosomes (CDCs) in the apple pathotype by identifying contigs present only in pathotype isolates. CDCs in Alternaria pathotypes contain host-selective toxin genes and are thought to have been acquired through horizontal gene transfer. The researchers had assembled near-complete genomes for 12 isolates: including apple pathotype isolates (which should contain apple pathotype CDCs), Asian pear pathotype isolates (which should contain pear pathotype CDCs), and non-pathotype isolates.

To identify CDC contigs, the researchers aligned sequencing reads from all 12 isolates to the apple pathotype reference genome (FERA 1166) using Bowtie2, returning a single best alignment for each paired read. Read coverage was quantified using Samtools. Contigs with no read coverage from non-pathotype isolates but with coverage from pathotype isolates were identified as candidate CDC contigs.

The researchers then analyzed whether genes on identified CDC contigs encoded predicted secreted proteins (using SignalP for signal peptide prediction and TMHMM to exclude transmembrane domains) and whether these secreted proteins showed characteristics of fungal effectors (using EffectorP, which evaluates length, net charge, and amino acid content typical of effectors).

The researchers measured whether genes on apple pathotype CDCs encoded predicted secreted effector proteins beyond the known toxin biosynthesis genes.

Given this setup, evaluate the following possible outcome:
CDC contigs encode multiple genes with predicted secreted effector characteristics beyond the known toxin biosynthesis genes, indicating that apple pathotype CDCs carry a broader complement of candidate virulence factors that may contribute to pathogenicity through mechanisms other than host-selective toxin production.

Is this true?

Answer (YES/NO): YES